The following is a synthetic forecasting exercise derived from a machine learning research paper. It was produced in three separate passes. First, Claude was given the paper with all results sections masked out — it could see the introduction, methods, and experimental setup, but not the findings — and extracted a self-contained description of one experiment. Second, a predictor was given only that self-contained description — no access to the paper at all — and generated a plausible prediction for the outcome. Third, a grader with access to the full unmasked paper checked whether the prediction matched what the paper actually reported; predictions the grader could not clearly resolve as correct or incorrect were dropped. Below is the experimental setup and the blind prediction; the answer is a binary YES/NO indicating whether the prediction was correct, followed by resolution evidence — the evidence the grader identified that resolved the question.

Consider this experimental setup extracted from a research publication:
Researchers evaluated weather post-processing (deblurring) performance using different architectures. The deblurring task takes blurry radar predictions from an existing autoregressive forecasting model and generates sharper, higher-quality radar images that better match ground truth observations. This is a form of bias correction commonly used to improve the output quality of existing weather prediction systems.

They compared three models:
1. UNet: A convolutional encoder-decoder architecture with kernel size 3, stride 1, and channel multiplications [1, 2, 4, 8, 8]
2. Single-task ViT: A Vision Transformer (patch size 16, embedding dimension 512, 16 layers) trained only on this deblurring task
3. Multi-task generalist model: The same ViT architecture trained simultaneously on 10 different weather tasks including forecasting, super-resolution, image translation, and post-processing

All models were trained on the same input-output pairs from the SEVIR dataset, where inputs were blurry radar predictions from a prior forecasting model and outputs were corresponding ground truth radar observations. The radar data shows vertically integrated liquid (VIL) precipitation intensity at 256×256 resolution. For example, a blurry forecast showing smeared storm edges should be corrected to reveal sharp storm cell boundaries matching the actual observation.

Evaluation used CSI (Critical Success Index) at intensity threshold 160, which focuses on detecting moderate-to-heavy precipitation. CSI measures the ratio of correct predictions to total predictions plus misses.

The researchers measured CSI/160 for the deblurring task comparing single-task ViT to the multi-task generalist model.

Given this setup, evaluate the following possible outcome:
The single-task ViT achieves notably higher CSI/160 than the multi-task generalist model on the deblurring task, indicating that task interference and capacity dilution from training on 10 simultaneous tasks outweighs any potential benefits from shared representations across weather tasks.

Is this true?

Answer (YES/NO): YES